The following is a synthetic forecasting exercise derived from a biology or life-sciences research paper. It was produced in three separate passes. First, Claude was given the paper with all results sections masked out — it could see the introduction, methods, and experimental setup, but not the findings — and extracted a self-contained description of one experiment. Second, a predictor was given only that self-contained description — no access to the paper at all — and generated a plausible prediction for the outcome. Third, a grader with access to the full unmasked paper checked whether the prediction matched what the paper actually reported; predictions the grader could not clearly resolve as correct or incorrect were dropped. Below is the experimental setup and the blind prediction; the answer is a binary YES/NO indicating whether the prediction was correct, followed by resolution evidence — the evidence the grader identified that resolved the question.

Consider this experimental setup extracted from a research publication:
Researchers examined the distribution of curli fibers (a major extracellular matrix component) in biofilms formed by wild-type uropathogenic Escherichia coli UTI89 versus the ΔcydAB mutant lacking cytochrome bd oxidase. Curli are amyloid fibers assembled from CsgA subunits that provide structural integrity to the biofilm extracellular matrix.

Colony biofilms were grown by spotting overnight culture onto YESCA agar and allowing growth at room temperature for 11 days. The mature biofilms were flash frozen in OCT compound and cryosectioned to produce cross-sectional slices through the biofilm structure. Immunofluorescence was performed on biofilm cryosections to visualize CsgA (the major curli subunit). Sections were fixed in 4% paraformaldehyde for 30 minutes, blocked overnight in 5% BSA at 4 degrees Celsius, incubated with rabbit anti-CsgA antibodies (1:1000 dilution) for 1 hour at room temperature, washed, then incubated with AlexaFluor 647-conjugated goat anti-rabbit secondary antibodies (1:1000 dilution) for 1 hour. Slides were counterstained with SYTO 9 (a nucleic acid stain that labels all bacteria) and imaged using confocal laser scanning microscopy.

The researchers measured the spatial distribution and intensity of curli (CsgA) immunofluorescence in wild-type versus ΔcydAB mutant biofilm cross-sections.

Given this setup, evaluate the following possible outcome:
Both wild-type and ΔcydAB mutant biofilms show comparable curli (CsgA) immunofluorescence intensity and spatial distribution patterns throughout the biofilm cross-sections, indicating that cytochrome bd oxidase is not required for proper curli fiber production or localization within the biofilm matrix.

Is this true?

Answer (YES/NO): YES